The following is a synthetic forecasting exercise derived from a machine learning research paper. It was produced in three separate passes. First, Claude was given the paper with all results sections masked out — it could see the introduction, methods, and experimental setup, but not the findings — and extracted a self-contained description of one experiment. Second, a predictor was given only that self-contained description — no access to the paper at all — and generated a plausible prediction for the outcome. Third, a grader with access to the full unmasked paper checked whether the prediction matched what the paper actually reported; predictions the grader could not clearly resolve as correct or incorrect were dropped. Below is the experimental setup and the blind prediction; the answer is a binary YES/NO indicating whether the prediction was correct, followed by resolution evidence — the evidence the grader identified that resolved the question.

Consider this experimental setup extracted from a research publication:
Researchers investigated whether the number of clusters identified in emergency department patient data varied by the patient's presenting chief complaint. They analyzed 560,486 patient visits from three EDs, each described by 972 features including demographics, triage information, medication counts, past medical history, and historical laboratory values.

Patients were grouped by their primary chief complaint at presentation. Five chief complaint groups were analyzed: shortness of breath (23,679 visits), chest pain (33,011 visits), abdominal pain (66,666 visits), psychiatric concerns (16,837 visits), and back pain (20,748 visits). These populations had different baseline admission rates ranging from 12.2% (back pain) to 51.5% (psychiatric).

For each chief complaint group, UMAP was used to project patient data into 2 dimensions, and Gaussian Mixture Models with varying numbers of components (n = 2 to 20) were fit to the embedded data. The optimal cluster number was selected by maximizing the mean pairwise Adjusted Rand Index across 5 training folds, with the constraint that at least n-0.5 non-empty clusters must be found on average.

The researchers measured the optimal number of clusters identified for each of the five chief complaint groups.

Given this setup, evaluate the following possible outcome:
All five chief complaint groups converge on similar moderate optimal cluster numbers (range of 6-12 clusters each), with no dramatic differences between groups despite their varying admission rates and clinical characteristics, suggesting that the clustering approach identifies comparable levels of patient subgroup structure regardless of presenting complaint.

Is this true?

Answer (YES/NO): NO